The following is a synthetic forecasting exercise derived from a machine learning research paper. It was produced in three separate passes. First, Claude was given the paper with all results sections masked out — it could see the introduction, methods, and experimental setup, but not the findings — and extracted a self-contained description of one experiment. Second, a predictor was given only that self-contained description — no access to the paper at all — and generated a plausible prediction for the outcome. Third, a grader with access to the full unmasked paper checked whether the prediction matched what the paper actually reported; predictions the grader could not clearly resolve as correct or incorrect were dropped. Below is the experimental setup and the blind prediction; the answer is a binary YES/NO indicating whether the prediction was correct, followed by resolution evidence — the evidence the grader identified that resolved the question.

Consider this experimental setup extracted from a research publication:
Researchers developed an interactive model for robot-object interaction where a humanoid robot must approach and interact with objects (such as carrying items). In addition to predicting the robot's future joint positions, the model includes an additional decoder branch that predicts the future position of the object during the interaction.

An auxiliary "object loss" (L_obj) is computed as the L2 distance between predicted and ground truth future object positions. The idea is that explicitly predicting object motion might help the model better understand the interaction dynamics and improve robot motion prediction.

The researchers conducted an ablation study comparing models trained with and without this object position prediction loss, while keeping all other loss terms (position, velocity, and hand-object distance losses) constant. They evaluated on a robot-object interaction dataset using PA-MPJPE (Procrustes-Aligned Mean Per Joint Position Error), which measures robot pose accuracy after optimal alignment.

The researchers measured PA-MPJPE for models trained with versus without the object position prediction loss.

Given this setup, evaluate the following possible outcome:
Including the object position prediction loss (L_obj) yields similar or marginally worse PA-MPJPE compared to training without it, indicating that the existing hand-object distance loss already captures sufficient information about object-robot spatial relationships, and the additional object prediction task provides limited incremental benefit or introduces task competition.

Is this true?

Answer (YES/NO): NO